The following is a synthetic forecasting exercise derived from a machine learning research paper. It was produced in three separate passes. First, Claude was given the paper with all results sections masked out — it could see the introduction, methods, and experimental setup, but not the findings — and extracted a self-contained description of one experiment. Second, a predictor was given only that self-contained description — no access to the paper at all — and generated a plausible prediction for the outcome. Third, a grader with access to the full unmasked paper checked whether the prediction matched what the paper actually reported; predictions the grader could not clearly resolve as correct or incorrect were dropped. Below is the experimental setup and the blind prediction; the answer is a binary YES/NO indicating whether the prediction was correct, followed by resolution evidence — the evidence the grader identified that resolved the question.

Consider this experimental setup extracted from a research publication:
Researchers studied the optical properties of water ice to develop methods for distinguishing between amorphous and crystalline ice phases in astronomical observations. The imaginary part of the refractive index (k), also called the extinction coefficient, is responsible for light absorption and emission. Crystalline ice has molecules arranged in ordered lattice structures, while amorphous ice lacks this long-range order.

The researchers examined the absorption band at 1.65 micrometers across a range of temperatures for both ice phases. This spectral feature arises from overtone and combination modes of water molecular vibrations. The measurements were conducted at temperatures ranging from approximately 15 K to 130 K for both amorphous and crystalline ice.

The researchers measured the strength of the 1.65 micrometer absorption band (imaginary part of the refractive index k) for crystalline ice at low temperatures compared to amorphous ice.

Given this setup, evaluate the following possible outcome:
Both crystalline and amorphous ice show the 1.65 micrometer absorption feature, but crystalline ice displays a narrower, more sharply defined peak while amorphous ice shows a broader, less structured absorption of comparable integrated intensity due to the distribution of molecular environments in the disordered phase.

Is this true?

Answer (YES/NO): NO